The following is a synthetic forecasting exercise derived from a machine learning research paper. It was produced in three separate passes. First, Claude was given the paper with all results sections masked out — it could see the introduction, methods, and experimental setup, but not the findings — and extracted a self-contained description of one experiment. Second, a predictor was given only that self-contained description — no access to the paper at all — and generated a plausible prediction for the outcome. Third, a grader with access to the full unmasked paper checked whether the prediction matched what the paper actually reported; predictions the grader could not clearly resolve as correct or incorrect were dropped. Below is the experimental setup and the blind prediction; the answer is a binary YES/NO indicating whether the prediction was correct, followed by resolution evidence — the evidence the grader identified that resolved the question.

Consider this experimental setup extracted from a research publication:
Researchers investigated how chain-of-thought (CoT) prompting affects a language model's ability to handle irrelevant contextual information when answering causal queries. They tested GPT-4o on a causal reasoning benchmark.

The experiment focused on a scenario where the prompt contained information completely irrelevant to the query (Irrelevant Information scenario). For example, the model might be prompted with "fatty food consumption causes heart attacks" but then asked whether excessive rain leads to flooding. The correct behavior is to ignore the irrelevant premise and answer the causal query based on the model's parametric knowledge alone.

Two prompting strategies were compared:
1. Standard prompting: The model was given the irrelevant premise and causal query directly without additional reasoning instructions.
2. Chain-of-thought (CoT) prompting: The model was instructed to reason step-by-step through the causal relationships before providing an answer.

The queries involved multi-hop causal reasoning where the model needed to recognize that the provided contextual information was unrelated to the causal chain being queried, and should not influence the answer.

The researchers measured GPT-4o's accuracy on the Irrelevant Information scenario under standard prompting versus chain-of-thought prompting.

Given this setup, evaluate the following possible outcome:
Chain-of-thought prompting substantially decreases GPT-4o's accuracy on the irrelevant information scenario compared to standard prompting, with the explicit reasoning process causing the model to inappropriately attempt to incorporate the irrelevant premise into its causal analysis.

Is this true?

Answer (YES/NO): NO